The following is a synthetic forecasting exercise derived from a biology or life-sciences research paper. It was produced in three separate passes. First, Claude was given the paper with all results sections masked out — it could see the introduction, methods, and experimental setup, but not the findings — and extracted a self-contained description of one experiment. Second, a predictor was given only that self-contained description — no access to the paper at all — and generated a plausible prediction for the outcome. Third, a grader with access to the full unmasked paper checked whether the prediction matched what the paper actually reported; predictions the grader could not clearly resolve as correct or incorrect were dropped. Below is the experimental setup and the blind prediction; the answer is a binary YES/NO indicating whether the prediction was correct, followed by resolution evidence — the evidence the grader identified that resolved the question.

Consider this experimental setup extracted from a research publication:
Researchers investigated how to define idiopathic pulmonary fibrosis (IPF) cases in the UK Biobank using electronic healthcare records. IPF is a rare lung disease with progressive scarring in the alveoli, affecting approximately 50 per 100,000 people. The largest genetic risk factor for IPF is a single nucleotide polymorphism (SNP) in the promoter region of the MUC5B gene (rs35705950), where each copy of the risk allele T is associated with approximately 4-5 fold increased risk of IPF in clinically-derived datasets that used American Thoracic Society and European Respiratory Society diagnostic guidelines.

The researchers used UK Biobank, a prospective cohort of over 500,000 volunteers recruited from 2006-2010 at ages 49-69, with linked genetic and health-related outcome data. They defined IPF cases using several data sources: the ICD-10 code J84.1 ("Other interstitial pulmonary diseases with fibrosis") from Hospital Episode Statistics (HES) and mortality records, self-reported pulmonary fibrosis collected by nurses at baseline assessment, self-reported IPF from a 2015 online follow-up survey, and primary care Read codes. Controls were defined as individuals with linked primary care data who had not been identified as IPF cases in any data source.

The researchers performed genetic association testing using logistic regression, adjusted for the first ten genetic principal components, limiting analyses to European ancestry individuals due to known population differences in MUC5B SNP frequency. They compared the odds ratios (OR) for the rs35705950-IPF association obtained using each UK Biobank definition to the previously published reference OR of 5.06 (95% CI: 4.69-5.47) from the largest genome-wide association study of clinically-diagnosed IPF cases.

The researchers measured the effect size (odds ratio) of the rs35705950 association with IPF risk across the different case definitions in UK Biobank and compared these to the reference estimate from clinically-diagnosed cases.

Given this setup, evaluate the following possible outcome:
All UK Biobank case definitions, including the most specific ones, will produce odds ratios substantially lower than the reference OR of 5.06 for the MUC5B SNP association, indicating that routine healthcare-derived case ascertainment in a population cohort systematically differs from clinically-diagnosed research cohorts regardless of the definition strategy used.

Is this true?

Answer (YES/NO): YES